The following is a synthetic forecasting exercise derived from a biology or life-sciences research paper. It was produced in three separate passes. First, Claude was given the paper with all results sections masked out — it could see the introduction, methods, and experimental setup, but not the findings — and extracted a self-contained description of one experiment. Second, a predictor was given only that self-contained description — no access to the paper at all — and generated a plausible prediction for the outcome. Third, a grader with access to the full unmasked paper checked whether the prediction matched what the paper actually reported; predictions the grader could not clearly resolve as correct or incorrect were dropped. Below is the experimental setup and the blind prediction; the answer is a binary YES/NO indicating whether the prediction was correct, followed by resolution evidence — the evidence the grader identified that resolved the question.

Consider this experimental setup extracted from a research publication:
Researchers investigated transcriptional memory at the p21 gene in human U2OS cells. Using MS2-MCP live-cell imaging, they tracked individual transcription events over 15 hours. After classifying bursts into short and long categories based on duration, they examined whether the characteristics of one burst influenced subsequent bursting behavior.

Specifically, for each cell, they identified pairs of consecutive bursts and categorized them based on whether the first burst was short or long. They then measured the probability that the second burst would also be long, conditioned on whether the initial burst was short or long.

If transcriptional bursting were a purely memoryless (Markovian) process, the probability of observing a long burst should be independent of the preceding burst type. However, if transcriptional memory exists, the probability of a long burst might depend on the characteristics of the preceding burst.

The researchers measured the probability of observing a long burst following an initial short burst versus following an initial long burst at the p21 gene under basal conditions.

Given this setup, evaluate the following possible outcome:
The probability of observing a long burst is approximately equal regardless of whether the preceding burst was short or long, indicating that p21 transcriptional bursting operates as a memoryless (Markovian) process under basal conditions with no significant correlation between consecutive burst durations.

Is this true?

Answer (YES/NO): NO